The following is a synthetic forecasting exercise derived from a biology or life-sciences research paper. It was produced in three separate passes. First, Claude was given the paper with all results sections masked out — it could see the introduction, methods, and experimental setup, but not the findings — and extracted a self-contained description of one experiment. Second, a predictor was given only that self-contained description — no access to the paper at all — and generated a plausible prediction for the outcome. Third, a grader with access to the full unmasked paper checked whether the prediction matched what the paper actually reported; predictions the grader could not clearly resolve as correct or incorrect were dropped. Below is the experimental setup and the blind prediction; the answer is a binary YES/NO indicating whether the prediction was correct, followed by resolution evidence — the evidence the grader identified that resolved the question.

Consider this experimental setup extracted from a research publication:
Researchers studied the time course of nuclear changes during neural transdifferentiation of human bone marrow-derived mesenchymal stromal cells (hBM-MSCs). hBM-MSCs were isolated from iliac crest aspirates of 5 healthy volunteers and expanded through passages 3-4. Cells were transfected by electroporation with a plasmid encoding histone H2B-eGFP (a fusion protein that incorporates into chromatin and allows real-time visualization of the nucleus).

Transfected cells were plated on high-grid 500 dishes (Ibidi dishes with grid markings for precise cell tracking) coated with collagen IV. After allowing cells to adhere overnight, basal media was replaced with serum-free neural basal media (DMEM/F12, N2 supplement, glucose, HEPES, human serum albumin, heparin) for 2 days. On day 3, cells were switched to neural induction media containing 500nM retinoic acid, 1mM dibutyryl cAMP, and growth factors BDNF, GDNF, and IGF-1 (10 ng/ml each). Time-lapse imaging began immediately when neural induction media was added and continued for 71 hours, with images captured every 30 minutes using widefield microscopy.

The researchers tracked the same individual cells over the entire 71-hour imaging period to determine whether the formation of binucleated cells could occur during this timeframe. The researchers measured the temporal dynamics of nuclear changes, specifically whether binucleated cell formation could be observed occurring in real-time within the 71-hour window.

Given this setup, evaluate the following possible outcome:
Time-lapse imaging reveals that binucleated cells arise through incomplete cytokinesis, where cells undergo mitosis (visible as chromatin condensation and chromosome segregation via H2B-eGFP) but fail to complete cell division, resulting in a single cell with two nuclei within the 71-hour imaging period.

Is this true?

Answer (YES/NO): NO